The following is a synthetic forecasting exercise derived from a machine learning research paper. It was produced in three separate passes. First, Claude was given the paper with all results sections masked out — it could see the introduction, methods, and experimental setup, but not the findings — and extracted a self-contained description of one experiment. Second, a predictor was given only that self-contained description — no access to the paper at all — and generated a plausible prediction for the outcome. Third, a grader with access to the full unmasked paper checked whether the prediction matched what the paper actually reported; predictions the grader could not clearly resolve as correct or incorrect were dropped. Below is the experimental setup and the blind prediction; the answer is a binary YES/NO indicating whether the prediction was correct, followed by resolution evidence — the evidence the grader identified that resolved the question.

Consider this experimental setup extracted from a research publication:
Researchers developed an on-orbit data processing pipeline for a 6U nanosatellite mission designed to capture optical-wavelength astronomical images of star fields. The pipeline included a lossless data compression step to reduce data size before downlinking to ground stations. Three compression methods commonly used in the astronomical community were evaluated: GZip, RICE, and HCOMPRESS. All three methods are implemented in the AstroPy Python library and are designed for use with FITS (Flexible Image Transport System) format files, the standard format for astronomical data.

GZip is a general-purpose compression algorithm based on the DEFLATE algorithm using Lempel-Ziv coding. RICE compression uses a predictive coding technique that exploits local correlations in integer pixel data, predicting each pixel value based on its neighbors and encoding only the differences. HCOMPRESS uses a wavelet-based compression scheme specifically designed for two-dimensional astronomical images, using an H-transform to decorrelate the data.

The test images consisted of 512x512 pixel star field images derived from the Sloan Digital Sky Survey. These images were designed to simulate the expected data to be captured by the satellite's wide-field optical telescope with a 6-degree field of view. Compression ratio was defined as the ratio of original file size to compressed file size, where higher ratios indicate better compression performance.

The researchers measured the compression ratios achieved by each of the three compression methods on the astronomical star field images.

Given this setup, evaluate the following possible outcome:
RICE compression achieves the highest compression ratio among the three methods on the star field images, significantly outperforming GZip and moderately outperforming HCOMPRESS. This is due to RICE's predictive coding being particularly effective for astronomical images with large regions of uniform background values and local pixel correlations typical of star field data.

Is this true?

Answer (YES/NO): NO